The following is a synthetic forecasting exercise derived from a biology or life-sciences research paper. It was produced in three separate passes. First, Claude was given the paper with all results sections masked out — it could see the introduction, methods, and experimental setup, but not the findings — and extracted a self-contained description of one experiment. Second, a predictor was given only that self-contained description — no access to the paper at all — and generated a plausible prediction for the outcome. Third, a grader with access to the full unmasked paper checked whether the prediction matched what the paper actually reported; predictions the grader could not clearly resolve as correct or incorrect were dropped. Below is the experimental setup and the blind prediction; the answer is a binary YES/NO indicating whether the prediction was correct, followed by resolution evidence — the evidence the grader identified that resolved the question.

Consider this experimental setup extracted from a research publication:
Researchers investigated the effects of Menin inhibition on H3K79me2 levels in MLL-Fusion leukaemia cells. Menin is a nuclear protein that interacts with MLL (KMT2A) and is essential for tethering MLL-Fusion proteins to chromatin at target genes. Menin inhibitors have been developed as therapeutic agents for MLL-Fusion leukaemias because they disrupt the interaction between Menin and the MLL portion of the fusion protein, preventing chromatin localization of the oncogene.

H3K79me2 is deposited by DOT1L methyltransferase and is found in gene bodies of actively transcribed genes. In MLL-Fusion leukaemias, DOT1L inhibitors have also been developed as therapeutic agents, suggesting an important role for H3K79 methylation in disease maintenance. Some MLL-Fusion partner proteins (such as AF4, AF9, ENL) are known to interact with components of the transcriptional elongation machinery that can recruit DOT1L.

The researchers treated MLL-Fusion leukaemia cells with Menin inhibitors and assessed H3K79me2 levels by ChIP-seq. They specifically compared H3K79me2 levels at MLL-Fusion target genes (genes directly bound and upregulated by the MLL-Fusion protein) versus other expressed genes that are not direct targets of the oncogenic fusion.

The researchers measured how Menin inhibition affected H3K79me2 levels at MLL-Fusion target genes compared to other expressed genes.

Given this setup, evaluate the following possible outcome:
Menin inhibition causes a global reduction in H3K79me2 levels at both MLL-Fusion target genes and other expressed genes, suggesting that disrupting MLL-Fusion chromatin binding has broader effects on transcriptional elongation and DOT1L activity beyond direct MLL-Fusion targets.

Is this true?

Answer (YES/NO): NO